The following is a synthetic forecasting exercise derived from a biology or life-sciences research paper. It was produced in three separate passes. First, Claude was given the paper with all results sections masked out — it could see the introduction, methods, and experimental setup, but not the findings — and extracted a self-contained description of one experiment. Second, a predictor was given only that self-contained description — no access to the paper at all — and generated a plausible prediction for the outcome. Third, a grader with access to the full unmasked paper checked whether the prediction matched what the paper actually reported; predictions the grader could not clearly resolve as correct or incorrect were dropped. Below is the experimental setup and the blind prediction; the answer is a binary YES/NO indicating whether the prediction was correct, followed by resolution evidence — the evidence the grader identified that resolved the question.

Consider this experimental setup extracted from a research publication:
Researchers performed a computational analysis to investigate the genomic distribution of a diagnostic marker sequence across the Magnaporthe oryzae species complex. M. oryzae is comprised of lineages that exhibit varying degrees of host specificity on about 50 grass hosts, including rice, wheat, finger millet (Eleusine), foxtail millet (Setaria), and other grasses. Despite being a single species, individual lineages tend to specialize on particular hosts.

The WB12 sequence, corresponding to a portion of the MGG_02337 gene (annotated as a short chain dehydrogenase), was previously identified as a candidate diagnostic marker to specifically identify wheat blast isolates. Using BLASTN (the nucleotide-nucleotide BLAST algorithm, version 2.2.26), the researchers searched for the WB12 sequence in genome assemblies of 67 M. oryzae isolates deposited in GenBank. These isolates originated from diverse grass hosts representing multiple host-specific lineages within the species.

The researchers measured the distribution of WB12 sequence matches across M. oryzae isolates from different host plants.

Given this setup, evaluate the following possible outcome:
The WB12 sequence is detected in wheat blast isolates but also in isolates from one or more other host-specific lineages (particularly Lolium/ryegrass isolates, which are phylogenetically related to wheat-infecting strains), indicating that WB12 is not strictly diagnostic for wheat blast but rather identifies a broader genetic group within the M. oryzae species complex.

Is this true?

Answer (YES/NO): NO